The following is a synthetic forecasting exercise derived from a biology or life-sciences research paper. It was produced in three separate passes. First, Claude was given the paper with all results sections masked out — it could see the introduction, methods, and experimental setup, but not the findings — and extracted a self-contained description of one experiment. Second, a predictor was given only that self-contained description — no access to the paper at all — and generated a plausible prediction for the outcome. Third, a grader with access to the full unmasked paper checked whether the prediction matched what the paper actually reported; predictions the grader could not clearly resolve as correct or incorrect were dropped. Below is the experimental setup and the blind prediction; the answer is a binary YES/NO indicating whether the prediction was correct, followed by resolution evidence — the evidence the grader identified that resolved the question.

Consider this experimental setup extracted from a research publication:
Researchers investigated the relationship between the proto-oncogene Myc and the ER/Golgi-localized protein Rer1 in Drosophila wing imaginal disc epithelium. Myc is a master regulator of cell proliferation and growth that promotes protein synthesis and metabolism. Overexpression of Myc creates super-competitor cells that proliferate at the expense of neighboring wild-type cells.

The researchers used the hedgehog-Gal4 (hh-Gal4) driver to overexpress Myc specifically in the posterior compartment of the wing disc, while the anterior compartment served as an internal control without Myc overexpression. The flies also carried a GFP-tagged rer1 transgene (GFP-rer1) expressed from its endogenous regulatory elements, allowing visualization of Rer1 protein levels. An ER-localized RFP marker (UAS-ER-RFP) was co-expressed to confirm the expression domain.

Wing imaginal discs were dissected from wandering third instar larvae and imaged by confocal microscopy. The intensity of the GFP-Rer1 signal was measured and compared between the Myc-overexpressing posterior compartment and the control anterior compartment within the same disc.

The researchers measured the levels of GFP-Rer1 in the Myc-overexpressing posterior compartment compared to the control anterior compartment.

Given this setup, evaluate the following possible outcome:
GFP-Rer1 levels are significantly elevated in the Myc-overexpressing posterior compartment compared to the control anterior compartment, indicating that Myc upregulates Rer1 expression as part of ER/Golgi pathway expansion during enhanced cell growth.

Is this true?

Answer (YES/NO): YES